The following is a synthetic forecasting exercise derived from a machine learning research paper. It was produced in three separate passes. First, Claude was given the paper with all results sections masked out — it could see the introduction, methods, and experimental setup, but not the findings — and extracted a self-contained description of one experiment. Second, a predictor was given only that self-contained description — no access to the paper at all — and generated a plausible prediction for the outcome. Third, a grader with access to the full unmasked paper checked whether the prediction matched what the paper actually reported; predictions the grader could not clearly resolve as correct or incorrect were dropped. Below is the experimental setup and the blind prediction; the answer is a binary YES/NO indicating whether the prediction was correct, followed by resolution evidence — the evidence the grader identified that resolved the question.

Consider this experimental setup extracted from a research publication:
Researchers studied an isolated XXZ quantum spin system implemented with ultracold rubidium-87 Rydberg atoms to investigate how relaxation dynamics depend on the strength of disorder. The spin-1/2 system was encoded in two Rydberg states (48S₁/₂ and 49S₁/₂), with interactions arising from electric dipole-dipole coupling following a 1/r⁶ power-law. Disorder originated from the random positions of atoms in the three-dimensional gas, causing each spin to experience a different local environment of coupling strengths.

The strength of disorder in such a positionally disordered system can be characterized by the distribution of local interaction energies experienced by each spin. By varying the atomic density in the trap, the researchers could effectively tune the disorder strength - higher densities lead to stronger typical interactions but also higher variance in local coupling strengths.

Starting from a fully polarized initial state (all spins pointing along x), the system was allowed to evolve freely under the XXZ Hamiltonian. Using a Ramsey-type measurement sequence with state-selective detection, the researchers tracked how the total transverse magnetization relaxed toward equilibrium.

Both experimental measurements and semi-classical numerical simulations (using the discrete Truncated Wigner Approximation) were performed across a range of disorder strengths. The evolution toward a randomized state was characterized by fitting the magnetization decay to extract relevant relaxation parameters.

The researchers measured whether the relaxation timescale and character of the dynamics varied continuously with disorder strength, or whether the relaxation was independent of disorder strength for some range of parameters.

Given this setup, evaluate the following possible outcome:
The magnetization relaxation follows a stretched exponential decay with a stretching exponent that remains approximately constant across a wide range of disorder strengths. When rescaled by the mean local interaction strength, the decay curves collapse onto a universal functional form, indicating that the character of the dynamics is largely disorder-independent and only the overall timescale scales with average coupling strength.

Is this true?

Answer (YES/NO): YES